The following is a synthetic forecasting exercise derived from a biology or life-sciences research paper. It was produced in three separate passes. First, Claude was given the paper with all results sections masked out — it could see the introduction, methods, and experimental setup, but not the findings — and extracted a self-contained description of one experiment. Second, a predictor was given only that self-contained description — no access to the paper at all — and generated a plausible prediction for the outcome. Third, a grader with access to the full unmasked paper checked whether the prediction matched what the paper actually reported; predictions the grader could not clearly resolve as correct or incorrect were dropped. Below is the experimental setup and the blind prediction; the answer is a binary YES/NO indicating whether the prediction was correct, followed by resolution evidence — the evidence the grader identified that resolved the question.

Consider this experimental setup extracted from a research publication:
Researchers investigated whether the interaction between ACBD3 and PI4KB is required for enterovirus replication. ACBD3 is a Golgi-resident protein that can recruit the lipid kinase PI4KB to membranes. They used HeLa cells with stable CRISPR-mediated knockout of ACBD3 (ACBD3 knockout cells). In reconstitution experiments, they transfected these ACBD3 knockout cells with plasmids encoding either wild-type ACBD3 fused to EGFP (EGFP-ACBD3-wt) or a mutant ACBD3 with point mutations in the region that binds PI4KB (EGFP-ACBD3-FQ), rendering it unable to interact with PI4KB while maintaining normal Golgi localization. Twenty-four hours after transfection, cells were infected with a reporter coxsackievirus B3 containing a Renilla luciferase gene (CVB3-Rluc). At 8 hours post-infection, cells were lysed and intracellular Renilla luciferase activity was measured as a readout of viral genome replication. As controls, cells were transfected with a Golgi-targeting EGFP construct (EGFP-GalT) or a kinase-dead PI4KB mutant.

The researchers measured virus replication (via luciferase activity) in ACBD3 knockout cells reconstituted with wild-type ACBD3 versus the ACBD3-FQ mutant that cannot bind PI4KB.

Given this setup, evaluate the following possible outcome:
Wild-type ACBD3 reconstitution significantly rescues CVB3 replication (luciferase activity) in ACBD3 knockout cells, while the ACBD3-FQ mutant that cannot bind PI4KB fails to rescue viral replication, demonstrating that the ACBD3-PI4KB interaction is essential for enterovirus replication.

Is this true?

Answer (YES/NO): YES